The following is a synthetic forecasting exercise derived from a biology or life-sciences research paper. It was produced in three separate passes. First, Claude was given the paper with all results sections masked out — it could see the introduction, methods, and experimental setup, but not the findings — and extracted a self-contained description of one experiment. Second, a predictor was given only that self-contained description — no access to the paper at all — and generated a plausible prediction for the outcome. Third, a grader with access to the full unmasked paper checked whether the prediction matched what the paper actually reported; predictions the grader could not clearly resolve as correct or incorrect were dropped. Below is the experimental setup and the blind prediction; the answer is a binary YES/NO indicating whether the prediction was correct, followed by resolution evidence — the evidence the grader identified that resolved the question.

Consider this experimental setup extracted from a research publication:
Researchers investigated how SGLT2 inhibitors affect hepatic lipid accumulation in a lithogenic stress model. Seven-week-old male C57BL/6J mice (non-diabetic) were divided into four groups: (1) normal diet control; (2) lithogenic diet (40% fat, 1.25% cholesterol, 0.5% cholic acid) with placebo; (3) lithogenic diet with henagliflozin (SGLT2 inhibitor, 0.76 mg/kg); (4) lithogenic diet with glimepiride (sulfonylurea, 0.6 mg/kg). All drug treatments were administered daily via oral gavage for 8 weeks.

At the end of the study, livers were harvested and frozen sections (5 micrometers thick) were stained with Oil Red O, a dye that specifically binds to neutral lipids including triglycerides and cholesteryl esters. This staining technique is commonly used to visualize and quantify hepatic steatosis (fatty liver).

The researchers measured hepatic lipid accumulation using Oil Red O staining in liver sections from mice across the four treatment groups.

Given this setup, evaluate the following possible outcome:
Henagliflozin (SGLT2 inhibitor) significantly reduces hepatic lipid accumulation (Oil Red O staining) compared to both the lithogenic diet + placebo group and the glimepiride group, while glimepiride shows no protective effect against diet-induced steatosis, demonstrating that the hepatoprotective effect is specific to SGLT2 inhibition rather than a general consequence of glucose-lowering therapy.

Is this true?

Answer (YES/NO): YES